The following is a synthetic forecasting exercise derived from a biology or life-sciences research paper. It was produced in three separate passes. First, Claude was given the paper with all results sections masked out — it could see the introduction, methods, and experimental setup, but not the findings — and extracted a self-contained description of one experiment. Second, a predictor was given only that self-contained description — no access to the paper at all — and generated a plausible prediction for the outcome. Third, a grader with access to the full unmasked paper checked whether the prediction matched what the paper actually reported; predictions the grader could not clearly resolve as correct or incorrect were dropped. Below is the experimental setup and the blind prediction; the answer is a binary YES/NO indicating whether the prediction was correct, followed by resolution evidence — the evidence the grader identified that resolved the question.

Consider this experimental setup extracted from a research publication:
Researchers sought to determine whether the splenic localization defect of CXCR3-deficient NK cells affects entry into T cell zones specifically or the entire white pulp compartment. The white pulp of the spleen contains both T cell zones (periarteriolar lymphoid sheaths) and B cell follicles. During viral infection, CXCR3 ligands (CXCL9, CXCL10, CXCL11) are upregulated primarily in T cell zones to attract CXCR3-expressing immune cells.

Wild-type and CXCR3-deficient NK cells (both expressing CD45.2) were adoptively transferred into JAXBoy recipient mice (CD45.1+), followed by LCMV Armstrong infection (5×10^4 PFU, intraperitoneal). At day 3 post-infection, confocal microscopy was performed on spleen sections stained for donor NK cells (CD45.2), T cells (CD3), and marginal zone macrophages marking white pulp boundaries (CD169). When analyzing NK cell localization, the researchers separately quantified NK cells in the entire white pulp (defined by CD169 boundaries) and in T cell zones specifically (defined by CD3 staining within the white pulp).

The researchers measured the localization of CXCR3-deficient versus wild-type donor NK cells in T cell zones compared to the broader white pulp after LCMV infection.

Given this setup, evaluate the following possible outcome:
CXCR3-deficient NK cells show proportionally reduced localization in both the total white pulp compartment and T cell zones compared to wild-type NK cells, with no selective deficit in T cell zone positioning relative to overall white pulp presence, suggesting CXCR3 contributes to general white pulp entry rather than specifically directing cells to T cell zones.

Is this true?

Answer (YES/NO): YES